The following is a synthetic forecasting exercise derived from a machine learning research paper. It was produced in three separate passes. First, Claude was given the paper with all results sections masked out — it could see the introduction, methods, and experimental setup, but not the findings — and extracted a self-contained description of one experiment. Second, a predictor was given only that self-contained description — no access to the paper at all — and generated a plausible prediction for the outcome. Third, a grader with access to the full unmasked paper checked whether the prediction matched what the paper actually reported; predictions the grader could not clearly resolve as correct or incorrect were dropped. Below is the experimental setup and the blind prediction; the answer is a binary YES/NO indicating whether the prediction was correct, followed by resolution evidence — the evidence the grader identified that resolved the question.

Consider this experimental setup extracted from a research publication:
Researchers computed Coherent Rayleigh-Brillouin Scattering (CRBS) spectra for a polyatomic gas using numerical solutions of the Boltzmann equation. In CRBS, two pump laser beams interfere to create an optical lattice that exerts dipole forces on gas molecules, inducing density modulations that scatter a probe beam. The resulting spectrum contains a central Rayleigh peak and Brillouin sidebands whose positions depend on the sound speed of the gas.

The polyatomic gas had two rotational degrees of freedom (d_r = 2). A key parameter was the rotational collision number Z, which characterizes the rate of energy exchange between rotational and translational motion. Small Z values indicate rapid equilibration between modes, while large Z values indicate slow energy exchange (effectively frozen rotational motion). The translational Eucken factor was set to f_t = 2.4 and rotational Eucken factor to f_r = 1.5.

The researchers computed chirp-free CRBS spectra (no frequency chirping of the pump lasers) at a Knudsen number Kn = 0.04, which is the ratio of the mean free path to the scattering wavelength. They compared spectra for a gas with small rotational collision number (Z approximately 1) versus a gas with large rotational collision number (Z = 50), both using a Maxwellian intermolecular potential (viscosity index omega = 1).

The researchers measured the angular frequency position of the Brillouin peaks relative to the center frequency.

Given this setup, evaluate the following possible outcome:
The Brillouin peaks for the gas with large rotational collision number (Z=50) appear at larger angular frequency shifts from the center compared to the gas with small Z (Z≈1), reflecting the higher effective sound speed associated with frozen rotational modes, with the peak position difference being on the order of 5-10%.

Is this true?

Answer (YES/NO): YES